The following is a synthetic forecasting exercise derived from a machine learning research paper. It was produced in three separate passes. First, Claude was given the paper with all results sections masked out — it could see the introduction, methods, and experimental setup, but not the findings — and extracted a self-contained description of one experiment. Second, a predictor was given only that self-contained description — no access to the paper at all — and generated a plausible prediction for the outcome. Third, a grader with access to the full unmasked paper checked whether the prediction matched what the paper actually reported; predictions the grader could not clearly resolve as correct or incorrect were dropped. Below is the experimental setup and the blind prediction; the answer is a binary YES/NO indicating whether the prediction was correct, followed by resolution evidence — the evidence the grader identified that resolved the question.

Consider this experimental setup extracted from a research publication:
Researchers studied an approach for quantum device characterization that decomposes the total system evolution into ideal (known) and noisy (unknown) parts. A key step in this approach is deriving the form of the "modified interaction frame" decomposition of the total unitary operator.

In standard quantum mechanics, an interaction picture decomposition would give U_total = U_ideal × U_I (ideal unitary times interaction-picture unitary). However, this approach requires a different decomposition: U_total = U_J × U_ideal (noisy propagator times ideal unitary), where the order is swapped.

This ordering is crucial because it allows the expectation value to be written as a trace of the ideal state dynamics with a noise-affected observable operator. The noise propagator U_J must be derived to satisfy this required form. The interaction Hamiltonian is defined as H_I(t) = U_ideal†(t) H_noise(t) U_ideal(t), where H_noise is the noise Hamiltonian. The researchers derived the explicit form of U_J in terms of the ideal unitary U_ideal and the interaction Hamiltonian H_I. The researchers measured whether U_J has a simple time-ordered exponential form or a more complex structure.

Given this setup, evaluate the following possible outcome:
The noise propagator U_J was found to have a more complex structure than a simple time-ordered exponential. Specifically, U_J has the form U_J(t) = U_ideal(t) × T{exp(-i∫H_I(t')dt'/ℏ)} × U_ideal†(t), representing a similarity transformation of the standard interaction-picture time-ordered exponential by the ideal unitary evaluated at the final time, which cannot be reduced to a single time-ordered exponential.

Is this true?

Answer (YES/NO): NO